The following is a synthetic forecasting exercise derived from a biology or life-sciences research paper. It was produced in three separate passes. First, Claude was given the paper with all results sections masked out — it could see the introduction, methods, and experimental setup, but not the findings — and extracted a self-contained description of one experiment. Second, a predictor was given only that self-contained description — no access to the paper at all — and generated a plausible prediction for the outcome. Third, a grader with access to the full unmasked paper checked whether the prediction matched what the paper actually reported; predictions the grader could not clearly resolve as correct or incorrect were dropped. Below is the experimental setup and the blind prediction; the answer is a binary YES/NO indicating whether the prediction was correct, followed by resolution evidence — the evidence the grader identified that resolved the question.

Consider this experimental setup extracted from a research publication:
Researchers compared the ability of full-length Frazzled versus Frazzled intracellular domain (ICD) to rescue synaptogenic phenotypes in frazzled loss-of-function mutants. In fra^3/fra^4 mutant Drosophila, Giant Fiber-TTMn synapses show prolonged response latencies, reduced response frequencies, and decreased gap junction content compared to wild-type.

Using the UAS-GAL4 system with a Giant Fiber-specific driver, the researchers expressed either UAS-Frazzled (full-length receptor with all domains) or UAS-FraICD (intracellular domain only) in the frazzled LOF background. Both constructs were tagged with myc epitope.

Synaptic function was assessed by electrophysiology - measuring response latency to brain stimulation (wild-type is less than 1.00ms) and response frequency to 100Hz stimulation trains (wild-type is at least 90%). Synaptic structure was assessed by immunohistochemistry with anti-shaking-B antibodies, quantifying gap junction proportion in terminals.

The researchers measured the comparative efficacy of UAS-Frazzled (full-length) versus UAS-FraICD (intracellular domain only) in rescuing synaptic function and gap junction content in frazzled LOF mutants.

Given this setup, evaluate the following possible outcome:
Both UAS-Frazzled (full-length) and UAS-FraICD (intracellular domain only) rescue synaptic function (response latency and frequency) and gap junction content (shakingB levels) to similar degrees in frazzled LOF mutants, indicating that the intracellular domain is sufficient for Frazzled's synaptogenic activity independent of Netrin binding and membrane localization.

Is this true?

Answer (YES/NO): NO